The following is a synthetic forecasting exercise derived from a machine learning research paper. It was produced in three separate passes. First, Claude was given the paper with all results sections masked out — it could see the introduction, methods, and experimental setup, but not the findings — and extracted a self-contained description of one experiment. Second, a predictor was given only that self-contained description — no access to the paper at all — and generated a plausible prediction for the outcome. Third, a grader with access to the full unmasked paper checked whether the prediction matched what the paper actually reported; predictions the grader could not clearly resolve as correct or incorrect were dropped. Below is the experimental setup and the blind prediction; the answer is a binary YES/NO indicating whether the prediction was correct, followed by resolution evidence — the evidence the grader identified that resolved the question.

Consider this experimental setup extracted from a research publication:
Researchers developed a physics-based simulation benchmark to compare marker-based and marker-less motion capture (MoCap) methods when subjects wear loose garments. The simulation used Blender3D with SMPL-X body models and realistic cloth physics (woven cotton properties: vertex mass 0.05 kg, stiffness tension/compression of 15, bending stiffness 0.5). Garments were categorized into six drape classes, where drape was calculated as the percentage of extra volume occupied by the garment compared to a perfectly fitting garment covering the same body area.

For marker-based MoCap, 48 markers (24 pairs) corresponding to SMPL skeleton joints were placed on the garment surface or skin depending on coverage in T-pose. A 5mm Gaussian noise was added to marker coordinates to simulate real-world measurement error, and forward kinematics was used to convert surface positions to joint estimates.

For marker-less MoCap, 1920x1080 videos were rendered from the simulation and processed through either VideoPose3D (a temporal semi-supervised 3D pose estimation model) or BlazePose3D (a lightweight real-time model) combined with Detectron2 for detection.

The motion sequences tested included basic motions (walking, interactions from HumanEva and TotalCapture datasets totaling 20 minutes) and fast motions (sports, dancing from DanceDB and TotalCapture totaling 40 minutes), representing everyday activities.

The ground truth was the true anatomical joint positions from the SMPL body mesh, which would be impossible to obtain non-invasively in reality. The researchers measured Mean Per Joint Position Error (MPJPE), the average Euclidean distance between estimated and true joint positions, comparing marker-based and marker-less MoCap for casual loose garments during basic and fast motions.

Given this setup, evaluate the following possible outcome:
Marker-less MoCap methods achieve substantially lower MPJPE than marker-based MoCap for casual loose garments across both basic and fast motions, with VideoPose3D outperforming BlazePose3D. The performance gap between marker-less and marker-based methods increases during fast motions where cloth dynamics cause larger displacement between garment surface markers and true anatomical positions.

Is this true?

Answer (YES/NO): NO